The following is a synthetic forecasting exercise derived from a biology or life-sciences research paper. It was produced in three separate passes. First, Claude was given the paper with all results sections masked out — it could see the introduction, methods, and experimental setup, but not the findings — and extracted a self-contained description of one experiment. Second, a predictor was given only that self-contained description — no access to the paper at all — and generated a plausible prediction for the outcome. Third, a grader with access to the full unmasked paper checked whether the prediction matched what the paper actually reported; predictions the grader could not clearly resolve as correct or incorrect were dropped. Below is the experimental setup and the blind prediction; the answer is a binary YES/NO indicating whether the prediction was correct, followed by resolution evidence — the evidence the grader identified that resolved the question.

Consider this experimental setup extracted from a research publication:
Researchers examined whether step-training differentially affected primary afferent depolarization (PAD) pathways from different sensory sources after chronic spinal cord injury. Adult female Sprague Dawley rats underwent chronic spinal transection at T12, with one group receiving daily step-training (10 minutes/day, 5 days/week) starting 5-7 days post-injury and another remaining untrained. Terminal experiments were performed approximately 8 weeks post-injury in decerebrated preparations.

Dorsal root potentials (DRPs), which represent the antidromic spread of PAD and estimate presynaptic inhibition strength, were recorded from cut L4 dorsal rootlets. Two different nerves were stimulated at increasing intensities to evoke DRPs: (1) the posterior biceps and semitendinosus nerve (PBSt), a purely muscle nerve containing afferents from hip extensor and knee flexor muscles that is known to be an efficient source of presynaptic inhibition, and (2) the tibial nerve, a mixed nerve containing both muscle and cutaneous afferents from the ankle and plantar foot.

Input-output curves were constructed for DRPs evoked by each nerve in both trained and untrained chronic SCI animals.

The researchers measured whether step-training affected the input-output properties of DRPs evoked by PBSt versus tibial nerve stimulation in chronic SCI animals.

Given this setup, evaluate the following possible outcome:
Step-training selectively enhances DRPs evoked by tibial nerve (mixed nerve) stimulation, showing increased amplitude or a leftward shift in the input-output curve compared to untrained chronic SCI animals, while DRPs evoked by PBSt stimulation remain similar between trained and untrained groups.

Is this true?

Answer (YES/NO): NO